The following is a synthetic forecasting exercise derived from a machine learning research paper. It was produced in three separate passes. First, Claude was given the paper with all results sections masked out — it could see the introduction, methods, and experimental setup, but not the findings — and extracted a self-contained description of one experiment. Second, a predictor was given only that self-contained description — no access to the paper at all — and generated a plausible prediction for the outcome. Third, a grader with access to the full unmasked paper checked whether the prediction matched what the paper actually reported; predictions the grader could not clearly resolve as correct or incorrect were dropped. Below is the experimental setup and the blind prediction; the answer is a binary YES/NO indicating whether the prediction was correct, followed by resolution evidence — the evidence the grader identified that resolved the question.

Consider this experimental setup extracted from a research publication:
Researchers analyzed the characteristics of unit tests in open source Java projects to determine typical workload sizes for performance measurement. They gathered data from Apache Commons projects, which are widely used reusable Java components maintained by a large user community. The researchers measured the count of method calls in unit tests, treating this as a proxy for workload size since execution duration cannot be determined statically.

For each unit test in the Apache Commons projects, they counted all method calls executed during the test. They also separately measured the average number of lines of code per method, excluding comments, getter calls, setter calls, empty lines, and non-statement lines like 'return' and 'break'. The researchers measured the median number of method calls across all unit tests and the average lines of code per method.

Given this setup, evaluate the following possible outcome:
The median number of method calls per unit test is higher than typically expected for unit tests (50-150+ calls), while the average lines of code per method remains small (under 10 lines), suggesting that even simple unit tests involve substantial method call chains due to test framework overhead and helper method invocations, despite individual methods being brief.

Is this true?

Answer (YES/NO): YES